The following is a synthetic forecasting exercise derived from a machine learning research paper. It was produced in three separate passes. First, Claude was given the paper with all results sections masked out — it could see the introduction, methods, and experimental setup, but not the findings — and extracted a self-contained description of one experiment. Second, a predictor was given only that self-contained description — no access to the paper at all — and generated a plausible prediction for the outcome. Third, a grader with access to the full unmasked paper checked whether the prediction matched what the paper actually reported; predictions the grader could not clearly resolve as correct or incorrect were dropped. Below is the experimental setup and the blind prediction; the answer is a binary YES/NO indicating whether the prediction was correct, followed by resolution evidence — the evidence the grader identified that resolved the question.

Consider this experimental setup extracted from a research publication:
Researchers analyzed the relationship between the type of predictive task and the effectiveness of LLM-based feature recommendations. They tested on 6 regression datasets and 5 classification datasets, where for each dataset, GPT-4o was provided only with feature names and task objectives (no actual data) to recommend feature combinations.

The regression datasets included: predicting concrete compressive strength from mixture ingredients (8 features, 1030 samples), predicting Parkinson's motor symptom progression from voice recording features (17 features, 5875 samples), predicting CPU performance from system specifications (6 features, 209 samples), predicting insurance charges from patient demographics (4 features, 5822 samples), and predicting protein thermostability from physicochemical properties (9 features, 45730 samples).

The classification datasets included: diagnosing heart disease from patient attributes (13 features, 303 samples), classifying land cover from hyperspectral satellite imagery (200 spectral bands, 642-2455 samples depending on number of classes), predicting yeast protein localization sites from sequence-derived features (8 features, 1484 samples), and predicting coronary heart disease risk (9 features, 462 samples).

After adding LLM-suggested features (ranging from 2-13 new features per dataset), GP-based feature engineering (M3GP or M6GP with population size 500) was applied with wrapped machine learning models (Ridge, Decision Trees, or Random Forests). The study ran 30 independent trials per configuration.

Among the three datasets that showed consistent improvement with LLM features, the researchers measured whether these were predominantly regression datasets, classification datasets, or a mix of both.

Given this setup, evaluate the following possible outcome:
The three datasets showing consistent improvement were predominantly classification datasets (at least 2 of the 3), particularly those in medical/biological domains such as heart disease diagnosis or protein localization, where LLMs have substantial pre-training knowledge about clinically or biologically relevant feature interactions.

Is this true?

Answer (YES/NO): NO